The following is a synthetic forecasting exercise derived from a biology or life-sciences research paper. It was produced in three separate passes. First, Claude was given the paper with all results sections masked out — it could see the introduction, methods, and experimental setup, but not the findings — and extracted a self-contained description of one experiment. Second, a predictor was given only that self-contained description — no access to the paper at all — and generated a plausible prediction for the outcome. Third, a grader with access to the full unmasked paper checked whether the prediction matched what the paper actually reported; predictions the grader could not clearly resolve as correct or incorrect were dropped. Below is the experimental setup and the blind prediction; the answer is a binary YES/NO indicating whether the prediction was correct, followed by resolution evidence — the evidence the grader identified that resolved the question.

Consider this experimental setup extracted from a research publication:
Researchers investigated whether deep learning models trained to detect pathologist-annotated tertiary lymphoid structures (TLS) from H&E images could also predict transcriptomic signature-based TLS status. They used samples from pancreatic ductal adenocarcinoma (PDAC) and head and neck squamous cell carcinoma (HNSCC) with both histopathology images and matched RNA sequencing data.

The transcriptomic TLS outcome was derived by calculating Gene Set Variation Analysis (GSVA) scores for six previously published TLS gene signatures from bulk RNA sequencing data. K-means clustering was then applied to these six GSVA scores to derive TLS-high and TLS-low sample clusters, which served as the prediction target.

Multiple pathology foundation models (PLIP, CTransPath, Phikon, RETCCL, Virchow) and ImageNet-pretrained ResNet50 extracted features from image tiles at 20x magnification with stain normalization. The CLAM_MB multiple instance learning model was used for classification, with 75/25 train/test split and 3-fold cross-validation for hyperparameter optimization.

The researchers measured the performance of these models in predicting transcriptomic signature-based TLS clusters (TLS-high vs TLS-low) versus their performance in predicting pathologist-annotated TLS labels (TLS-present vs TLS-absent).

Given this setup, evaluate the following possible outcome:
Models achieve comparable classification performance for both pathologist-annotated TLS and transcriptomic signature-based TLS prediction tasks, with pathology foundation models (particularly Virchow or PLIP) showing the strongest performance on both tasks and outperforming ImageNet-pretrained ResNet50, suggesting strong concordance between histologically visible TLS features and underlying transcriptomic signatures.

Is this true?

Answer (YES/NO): NO